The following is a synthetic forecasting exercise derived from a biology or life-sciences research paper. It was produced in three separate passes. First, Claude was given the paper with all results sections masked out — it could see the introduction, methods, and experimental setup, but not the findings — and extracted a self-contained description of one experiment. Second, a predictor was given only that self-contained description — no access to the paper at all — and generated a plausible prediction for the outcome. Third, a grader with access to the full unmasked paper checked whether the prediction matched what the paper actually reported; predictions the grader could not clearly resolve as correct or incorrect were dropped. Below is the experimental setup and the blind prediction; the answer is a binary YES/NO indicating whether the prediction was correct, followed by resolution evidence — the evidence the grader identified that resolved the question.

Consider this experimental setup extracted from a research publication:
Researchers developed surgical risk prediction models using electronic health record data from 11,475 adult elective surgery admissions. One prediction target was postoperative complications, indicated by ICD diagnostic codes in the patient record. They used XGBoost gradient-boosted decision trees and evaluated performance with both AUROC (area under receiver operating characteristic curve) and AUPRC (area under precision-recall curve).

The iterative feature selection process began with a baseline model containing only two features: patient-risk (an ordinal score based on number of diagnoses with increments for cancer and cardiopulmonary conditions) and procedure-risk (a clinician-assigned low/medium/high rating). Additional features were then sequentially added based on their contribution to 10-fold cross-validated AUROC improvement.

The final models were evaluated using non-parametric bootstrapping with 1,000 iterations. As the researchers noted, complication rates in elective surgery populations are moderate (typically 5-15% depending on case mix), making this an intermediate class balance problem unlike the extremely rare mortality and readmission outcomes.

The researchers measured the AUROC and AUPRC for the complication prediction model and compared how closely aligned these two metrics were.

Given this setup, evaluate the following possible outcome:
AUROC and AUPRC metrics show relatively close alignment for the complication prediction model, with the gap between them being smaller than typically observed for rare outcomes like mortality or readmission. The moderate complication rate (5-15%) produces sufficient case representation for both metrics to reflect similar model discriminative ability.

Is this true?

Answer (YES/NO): YES